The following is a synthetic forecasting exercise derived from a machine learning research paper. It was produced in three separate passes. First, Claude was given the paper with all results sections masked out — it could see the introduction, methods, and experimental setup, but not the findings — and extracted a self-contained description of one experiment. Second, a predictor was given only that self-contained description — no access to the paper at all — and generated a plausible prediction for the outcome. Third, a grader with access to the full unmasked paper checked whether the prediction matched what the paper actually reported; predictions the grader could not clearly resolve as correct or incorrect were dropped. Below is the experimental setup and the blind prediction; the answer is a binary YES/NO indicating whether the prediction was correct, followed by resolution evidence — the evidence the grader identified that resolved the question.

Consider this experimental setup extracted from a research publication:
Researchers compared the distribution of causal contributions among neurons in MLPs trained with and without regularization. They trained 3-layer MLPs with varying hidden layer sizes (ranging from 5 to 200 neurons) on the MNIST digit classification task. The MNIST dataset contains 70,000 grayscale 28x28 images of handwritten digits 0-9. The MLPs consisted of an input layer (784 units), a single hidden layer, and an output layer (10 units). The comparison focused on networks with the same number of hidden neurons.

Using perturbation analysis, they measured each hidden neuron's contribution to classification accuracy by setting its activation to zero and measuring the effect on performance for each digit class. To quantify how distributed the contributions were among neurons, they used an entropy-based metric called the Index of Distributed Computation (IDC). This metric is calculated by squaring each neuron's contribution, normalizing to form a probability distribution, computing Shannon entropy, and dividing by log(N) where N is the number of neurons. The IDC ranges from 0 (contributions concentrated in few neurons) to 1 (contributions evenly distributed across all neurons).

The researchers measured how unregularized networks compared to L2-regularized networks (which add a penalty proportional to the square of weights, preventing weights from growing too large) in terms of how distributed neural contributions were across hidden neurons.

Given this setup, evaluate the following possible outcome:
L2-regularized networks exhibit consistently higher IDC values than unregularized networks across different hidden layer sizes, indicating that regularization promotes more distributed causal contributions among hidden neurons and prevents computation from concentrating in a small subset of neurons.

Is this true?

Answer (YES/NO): NO